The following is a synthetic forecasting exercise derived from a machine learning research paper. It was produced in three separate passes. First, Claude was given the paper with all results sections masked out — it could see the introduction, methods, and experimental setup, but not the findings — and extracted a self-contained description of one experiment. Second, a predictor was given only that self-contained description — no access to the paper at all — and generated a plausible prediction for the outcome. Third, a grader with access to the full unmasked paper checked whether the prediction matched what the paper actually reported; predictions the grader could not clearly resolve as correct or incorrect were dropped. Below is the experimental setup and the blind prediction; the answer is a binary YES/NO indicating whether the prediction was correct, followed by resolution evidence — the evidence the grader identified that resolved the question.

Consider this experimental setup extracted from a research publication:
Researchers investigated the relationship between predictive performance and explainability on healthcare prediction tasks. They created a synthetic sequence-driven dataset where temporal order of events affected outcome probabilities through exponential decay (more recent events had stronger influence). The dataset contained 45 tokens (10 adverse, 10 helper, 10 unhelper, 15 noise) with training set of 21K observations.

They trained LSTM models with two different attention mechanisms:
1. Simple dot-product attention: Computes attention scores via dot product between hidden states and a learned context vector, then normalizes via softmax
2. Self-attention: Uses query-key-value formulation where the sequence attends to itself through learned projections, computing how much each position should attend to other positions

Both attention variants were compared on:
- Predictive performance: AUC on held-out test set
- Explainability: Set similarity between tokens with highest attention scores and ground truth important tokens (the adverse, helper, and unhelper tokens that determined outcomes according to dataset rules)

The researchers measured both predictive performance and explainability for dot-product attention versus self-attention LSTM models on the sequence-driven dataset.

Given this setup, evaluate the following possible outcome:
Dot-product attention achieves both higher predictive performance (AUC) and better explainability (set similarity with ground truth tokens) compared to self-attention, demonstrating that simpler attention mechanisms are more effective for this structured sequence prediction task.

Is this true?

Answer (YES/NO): NO